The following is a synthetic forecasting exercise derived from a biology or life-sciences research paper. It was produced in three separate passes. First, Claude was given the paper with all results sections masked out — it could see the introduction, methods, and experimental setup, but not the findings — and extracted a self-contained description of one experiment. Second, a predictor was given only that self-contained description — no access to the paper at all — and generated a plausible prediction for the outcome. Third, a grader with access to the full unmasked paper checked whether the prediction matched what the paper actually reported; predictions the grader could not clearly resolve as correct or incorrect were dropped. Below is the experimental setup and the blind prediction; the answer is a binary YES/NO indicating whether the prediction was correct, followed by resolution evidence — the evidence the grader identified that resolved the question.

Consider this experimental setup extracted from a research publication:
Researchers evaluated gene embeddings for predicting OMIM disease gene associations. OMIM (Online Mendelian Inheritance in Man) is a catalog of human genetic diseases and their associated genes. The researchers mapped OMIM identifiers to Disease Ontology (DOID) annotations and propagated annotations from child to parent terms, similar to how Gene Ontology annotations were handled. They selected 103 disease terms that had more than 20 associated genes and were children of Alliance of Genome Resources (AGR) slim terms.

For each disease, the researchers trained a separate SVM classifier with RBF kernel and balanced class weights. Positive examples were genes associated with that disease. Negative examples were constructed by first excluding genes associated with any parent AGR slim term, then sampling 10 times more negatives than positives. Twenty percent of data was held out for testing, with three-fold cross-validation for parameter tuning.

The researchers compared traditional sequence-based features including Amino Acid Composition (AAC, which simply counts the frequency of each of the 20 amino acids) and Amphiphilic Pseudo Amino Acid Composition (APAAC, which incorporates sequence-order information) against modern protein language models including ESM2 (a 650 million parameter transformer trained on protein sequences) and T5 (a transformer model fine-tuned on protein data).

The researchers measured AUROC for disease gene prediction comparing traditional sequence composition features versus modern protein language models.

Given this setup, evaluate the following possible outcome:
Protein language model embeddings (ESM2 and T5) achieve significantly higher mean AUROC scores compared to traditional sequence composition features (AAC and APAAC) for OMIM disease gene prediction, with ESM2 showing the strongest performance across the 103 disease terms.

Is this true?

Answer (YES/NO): NO